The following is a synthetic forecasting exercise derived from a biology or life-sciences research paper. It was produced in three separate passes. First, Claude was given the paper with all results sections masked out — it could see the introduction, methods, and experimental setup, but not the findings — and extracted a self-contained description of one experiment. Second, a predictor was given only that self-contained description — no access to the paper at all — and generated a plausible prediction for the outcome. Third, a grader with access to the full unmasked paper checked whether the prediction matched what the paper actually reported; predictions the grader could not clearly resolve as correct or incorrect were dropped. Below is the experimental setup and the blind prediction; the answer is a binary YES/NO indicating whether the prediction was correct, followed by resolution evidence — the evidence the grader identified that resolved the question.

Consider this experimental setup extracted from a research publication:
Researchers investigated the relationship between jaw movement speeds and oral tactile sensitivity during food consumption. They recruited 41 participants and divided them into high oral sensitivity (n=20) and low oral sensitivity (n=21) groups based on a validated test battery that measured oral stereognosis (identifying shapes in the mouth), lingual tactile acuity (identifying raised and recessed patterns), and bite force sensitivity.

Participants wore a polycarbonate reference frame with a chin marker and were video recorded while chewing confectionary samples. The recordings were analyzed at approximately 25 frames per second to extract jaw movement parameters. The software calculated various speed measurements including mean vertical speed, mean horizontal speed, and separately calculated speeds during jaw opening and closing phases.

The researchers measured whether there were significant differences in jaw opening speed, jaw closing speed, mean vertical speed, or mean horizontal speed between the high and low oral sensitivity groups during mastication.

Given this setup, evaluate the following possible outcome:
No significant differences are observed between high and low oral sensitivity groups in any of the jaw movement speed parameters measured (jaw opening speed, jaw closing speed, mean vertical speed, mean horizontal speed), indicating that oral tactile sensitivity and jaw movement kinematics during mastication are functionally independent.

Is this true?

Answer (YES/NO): NO